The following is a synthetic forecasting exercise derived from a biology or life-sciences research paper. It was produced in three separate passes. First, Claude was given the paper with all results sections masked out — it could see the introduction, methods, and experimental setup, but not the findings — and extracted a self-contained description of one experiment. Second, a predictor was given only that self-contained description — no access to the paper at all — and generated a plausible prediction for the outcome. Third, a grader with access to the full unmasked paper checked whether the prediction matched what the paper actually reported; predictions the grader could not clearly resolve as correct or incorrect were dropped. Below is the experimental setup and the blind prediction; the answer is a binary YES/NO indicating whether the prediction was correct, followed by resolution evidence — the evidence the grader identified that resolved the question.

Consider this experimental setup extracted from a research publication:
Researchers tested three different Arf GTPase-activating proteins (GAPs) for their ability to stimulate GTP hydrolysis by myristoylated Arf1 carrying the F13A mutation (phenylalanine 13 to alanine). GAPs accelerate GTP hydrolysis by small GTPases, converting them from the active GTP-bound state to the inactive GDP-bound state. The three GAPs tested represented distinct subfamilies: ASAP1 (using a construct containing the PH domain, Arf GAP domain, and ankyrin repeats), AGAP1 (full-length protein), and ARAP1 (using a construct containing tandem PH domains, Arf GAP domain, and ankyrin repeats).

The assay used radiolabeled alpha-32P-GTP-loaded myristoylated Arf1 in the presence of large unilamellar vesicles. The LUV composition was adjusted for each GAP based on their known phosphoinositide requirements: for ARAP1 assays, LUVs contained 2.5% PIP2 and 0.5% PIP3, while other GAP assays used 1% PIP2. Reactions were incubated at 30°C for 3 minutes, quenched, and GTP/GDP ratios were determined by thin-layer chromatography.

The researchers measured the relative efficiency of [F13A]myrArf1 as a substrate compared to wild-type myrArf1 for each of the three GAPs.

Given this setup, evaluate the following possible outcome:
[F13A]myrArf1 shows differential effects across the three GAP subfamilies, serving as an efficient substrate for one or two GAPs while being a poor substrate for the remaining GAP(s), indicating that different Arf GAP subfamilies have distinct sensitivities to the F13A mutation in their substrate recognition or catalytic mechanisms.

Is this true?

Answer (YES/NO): NO